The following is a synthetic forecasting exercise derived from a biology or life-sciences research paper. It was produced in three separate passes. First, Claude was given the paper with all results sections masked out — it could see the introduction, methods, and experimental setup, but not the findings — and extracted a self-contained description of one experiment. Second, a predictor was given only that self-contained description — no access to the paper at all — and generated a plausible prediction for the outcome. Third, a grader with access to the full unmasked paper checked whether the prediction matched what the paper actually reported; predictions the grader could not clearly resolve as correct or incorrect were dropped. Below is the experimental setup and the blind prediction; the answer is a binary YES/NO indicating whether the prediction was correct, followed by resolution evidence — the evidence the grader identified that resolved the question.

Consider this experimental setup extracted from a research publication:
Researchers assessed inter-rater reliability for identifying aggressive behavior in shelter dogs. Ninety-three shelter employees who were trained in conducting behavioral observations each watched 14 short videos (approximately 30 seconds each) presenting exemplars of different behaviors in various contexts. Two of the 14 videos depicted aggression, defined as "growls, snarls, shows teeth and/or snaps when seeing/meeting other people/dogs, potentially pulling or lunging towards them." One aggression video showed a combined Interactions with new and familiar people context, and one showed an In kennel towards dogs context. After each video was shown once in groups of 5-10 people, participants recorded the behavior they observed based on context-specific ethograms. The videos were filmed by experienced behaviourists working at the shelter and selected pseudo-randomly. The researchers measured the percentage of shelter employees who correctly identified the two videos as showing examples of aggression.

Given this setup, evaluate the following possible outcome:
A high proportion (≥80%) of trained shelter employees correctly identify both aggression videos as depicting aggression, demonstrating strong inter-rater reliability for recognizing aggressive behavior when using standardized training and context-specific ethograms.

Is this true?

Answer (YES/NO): NO